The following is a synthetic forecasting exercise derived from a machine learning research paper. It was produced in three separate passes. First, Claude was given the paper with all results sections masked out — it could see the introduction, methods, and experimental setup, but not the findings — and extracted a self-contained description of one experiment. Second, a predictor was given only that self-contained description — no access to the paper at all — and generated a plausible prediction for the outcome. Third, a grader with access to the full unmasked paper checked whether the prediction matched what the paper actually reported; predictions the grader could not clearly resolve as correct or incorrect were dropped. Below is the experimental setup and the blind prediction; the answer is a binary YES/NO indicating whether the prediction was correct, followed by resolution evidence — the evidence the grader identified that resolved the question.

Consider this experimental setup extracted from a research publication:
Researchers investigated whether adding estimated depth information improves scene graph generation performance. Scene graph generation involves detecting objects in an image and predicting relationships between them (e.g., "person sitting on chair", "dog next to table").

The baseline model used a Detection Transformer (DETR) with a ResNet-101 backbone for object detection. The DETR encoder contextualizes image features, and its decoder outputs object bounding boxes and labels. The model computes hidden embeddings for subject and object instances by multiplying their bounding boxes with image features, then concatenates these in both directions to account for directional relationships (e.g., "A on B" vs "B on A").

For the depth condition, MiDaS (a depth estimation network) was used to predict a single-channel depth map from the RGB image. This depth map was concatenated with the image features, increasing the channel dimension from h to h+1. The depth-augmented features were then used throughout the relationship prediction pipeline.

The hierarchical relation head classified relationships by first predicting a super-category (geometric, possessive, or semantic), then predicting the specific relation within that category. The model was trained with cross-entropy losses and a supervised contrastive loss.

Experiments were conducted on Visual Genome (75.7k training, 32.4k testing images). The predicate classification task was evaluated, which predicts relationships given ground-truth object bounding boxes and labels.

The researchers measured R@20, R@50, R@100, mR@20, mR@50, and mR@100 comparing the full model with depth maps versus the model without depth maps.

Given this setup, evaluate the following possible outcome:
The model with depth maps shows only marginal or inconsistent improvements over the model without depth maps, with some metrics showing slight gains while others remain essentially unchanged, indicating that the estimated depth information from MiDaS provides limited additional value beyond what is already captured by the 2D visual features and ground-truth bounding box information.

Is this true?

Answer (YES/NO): NO